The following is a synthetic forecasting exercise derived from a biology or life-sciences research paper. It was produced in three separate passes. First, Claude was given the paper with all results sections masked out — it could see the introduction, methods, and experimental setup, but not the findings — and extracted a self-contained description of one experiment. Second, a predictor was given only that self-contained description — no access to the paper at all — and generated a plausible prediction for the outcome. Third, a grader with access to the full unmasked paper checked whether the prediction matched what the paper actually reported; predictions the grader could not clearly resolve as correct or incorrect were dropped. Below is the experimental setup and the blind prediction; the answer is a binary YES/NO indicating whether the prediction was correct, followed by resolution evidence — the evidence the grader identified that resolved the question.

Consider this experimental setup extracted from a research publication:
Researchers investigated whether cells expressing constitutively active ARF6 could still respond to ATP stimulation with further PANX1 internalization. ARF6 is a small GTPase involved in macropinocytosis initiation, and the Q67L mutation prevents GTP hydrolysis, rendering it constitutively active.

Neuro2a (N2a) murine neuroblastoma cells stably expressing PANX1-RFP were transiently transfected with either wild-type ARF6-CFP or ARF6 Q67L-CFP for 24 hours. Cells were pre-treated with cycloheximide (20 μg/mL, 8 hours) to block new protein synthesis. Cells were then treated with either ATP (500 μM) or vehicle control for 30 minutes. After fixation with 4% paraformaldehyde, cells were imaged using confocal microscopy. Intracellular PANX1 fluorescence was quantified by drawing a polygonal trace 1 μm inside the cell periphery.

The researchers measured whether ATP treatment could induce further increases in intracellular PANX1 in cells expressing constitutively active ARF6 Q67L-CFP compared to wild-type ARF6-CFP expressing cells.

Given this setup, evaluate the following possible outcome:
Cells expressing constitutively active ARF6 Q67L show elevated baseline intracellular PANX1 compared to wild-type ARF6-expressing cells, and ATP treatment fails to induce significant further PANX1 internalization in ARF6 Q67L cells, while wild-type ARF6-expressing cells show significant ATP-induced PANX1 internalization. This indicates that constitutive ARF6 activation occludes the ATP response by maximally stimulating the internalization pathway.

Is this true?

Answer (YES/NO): YES